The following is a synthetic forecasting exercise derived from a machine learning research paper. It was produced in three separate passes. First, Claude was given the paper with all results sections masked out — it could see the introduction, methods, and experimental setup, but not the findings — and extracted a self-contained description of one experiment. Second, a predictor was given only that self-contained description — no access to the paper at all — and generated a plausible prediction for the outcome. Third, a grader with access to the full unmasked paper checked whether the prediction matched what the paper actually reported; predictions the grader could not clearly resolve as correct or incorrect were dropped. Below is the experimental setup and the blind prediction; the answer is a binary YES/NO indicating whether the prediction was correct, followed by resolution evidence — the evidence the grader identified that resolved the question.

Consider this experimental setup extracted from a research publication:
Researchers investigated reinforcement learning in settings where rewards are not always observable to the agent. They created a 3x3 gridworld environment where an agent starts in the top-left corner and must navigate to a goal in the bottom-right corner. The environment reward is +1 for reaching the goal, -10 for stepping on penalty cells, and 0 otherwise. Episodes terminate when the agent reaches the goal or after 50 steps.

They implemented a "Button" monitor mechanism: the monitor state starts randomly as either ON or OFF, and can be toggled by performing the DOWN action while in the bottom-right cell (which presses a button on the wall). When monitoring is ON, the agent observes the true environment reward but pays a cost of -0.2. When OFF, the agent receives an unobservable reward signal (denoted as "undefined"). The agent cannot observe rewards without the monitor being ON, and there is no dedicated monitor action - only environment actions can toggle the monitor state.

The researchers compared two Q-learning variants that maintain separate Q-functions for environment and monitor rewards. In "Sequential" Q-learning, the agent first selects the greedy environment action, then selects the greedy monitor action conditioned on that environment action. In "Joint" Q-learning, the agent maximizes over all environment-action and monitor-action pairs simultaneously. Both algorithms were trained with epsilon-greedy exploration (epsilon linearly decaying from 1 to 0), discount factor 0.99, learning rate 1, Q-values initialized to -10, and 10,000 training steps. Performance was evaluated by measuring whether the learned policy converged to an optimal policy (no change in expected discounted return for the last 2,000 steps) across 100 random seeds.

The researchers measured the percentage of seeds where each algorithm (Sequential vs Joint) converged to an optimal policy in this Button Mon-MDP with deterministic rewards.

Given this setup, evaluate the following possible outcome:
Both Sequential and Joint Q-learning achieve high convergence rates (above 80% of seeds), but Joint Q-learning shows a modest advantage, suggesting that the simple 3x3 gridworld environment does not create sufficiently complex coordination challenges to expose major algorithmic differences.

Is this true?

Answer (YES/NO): NO